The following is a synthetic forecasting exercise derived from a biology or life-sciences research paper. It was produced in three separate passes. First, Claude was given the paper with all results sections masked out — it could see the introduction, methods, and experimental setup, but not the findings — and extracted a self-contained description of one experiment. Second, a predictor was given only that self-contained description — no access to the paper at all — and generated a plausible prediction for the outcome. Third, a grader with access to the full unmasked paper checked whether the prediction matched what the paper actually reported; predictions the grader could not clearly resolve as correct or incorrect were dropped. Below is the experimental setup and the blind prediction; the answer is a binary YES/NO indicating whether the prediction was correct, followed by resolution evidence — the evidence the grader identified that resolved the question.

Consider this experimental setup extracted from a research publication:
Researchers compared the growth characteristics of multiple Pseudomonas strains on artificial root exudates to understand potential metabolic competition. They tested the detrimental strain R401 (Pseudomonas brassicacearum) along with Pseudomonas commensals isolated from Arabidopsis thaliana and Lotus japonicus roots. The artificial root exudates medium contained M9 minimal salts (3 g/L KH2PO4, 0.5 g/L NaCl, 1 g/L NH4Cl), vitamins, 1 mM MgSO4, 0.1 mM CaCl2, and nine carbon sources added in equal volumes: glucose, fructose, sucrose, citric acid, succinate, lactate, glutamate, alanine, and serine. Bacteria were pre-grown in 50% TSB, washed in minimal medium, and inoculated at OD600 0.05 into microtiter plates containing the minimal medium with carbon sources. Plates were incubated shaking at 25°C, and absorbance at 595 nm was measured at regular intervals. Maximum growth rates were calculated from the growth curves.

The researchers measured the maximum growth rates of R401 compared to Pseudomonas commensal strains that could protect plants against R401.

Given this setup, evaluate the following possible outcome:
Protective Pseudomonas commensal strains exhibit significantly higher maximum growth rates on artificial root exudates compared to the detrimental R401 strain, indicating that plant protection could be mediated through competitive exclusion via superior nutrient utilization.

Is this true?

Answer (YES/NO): NO